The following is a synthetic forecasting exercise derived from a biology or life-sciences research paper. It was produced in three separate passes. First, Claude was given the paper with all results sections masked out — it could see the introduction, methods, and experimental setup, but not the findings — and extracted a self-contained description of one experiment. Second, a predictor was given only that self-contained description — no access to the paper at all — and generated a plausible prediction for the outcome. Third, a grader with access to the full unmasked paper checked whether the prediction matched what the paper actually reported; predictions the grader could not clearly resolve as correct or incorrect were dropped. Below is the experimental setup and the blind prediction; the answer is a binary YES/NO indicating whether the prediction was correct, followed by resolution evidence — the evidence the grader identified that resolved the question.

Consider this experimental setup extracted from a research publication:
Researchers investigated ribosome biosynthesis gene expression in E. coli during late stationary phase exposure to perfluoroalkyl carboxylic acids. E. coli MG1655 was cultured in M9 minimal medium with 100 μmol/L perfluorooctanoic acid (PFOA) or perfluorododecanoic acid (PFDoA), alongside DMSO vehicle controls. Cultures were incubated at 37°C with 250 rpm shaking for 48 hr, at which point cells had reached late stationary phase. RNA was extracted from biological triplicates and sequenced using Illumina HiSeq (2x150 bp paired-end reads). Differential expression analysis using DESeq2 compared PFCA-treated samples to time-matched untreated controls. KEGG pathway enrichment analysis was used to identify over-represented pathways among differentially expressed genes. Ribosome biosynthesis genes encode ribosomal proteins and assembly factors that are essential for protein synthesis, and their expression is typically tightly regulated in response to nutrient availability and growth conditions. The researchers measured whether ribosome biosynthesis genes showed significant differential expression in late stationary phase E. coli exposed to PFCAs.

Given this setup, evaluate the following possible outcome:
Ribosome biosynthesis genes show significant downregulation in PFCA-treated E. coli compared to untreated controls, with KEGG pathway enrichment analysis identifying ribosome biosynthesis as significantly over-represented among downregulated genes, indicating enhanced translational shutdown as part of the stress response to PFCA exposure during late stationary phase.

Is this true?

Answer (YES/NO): NO